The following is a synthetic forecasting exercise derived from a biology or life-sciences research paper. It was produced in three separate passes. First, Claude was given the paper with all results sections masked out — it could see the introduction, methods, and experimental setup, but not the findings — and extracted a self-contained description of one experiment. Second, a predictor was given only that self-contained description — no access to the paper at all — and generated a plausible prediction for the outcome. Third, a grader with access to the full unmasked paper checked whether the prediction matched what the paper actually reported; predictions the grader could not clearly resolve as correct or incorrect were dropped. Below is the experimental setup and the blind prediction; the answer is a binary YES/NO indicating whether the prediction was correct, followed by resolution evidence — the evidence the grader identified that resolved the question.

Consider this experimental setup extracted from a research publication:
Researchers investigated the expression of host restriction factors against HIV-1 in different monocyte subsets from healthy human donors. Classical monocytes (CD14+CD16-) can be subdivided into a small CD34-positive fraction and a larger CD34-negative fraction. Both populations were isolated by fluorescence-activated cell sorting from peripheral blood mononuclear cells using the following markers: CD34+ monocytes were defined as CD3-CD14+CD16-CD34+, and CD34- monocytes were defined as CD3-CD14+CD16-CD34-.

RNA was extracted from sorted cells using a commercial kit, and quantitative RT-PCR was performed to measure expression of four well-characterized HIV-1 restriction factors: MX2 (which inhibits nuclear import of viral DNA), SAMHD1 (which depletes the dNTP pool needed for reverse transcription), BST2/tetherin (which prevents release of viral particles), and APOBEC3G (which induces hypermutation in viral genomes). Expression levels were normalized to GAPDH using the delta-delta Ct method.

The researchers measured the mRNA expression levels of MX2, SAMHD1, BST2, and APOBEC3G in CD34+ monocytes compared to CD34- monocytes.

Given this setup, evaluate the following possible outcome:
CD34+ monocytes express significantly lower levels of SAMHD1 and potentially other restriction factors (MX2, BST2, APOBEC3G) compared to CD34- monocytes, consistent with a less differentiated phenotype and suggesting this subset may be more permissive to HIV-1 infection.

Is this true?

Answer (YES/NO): YES